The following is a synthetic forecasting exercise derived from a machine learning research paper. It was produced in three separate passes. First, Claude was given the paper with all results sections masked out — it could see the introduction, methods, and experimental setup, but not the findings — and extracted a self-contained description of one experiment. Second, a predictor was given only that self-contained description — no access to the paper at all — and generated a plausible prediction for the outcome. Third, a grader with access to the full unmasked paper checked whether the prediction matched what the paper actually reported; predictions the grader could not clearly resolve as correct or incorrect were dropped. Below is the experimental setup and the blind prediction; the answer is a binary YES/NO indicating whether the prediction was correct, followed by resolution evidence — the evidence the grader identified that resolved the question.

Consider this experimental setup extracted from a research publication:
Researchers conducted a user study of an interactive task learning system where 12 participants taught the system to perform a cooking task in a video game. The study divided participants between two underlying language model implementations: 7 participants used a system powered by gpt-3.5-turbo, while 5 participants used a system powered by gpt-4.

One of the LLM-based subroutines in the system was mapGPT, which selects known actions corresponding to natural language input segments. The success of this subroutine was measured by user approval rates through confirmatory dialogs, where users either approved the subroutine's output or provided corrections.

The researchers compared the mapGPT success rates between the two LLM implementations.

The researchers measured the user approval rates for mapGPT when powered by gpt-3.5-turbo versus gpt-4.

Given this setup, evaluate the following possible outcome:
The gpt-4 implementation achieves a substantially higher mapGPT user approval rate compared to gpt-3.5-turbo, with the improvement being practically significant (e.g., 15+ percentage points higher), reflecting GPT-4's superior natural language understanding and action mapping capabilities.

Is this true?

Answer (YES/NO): YES